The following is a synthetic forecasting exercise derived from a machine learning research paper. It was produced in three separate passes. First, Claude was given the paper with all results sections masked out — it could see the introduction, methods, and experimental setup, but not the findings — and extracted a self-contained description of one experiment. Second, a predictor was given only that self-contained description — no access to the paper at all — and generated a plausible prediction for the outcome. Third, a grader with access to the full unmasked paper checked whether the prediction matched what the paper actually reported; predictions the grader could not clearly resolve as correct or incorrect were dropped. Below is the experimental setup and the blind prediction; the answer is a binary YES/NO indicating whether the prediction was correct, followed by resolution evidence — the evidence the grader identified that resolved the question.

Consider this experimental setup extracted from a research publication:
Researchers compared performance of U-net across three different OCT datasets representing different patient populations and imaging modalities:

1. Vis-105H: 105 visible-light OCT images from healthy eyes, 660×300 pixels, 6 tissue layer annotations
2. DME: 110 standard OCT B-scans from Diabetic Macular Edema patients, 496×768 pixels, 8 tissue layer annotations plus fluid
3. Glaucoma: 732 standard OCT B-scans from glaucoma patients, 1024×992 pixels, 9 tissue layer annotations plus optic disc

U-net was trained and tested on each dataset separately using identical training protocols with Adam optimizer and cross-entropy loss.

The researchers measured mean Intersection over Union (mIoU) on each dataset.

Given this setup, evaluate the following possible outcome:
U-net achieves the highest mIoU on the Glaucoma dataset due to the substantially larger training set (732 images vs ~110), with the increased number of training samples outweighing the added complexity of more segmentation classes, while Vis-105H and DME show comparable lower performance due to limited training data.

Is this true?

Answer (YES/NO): NO